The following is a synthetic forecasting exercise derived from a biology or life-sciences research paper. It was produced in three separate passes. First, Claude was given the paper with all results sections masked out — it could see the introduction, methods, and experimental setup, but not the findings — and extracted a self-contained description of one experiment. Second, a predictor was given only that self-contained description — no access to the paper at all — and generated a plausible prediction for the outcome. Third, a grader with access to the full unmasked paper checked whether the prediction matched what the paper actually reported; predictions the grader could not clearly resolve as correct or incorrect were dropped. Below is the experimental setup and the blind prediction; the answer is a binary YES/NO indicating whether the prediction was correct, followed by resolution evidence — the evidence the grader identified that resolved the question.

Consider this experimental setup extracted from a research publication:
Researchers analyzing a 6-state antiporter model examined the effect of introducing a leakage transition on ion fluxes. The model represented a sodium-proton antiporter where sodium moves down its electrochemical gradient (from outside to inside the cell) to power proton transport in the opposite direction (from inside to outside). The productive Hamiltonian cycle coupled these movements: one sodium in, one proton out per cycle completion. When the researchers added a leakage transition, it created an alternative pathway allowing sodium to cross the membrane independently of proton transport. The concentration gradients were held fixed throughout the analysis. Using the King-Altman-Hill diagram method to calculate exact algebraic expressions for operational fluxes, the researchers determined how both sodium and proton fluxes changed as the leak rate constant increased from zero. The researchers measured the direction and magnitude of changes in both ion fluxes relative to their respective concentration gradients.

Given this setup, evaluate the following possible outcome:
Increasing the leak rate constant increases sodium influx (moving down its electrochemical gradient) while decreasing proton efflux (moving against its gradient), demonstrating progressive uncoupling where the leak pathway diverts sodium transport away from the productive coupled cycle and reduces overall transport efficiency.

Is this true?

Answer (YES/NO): NO